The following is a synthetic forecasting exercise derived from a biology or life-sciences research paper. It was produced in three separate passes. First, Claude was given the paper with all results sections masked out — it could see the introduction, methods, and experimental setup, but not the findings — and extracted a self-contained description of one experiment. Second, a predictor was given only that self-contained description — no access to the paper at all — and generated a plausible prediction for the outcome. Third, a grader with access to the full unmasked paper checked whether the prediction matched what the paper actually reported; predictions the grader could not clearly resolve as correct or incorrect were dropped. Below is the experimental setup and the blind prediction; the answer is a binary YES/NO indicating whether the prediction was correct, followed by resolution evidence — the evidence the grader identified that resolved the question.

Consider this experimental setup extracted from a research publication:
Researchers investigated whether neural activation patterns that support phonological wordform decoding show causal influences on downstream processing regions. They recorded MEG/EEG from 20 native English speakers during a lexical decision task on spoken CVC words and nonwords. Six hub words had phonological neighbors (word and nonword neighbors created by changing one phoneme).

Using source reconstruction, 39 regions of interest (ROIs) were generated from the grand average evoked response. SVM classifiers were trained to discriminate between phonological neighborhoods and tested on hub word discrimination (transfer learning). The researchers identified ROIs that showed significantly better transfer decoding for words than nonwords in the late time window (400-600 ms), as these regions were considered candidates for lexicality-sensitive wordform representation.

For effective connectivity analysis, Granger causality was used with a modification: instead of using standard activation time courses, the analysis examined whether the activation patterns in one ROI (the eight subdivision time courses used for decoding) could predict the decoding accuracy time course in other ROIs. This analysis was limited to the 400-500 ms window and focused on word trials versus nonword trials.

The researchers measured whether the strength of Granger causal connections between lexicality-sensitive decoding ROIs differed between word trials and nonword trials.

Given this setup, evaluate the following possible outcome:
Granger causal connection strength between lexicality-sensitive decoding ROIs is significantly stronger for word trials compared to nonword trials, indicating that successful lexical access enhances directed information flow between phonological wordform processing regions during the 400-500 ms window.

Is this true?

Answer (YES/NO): YES